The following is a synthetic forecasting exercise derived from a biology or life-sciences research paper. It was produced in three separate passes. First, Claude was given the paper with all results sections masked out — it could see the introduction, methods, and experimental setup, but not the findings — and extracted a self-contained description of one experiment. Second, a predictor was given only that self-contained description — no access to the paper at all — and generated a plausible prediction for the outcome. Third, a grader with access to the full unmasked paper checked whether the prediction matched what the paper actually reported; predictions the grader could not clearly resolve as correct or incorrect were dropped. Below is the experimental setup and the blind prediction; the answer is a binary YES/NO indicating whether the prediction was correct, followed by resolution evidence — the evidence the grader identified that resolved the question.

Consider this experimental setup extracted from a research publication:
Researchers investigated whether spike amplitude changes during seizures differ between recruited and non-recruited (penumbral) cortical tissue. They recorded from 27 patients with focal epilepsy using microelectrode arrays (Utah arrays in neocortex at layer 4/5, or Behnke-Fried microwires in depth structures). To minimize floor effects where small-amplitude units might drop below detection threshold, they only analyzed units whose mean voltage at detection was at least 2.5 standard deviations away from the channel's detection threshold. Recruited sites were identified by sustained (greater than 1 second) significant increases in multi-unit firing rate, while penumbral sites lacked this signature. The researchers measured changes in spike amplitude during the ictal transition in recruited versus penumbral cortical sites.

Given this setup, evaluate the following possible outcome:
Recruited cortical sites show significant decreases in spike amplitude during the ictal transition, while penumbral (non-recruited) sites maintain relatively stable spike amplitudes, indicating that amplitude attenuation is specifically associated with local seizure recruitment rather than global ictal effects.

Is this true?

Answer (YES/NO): YES